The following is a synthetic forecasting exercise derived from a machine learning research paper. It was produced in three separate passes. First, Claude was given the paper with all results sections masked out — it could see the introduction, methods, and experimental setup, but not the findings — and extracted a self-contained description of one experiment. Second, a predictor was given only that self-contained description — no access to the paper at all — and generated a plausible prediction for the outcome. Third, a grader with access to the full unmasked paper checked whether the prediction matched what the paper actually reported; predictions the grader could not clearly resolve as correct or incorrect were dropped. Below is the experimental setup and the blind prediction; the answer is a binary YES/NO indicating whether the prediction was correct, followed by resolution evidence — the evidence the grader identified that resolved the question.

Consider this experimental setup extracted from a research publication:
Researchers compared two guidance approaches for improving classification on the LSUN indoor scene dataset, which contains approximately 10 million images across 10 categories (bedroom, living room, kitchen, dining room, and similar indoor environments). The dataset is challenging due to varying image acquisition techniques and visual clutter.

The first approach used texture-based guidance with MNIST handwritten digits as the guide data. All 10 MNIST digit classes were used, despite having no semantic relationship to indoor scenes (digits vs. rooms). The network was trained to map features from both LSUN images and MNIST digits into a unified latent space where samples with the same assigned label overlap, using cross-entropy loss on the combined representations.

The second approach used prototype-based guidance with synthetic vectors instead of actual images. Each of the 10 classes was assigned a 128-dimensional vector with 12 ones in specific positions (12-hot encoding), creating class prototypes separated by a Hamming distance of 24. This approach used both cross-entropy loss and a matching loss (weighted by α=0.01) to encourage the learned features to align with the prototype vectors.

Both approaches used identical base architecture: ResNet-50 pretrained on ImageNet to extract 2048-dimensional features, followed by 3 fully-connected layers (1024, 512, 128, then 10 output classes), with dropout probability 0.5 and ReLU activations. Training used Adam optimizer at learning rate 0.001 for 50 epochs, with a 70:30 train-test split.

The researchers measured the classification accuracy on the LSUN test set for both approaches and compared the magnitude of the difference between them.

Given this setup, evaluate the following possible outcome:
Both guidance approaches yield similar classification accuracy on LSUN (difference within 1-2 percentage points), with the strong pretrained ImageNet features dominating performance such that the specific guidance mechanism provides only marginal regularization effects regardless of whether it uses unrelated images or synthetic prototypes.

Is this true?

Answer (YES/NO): YES